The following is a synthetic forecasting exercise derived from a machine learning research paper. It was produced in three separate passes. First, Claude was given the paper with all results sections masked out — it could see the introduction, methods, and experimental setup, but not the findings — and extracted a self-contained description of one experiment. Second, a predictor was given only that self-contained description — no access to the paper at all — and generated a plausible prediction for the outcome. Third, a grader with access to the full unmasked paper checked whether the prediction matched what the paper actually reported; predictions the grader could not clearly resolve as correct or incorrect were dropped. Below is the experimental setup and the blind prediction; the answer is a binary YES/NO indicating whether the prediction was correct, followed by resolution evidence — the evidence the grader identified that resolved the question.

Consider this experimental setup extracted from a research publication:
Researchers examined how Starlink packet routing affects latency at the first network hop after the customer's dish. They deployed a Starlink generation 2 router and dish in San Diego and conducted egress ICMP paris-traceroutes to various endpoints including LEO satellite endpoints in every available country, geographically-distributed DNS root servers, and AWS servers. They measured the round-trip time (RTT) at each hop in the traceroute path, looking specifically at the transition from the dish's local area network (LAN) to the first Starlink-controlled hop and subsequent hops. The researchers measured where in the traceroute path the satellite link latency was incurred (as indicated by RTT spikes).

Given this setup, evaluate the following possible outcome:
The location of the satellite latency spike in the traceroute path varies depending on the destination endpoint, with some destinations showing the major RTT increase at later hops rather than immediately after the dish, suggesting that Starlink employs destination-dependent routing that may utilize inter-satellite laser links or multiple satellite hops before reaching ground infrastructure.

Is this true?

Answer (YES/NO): NO